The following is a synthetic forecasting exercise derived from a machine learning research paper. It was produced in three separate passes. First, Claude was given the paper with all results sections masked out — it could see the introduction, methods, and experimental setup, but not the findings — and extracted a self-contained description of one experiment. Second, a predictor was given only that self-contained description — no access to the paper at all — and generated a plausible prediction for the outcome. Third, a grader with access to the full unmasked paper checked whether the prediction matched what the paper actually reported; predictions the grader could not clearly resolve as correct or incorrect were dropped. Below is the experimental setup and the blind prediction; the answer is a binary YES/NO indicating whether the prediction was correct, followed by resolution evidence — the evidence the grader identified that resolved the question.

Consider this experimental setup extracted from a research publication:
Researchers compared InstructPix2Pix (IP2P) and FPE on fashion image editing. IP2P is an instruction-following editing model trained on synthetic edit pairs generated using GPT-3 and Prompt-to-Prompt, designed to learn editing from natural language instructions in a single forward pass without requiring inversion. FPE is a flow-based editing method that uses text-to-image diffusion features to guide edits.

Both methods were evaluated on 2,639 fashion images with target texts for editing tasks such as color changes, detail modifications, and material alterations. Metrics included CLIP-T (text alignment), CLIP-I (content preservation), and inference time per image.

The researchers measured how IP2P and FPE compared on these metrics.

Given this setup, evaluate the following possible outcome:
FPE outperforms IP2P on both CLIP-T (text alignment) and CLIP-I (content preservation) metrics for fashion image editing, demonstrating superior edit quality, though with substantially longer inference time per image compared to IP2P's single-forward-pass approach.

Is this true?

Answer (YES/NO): NO